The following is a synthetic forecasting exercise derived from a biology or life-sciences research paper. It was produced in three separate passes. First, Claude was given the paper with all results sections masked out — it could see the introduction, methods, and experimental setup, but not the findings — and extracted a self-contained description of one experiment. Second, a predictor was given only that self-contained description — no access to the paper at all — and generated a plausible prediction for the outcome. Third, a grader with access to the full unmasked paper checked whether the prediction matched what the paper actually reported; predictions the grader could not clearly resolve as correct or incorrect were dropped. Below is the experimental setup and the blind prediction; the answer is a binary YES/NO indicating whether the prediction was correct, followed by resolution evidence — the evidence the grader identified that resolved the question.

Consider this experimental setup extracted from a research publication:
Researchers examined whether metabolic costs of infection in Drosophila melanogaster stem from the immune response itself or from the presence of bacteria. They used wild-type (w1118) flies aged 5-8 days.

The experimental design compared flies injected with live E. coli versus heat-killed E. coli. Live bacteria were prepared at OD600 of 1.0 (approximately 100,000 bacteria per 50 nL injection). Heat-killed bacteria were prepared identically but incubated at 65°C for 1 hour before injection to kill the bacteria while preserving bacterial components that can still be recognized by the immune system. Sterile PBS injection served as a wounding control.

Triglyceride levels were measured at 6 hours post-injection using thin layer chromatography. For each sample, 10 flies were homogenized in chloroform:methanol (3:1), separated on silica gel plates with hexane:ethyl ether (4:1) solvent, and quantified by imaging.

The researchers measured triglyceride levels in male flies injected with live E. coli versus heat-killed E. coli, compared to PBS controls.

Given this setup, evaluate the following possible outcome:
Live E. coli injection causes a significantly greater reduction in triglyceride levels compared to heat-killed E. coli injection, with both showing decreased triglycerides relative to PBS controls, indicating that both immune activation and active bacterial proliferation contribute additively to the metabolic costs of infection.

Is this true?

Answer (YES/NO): NO